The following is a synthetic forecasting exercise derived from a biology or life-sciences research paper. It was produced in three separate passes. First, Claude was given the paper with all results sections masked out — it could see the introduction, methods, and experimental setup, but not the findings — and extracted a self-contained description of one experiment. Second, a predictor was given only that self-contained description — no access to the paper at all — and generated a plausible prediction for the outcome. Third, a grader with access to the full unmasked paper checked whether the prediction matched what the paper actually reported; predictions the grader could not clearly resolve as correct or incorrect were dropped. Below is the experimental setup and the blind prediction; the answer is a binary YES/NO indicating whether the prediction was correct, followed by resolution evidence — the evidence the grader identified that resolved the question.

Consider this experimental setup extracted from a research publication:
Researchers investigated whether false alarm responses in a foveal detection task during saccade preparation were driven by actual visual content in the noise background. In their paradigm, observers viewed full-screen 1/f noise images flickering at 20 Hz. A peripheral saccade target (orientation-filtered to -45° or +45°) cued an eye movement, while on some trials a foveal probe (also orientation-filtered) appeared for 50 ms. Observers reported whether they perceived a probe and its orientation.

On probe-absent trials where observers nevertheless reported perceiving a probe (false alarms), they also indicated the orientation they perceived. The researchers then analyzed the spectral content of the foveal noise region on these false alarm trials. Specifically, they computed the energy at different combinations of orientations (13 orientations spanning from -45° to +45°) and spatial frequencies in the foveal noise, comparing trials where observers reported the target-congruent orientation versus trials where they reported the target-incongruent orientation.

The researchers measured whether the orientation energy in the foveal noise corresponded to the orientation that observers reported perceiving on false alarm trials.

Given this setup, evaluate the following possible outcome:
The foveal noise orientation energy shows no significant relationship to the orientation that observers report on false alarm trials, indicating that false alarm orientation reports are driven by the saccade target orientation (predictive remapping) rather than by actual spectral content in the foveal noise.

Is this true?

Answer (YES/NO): NO